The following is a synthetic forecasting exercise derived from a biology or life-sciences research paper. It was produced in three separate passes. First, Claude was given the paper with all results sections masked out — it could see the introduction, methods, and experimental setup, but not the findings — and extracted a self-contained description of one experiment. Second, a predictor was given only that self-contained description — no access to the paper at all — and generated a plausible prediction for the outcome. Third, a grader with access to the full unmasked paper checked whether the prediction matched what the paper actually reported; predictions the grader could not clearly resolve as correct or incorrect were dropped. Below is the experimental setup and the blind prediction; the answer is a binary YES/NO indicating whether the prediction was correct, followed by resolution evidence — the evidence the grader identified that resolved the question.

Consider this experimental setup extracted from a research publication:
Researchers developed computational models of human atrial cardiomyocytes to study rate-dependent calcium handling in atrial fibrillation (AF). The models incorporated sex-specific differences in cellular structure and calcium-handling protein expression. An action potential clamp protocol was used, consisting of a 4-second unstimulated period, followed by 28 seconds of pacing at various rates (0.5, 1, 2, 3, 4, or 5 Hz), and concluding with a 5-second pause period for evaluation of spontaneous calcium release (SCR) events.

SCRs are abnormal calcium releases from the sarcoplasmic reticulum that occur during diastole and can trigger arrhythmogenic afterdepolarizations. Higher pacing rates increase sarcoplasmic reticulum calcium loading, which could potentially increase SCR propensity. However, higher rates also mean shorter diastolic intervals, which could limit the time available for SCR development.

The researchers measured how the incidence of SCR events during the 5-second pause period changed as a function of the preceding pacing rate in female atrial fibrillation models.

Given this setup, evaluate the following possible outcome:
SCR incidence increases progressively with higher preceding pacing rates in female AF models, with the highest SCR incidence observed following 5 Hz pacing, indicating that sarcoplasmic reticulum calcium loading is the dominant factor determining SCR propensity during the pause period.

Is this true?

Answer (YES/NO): YES